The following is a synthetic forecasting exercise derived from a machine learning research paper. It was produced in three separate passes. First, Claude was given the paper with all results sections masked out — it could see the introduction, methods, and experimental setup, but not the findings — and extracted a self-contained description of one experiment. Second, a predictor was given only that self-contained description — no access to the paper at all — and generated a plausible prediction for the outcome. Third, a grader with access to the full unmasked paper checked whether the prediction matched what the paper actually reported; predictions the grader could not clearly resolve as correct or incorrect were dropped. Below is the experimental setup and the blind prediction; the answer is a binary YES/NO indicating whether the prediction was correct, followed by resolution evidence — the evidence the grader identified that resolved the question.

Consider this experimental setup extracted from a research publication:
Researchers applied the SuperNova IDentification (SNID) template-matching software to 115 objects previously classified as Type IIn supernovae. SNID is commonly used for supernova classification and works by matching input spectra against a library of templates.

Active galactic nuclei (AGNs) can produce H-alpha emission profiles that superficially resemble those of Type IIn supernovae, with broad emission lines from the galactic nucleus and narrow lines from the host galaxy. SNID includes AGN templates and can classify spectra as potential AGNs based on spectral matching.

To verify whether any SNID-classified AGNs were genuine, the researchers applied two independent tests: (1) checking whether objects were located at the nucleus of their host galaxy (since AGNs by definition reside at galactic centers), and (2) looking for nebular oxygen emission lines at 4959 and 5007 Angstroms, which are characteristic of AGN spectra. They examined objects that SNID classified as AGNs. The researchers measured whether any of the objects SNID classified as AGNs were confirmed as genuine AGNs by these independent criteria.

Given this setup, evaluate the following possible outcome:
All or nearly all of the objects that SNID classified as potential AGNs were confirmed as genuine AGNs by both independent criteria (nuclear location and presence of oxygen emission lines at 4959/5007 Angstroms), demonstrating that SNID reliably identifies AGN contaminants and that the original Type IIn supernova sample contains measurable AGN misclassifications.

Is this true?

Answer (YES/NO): NO